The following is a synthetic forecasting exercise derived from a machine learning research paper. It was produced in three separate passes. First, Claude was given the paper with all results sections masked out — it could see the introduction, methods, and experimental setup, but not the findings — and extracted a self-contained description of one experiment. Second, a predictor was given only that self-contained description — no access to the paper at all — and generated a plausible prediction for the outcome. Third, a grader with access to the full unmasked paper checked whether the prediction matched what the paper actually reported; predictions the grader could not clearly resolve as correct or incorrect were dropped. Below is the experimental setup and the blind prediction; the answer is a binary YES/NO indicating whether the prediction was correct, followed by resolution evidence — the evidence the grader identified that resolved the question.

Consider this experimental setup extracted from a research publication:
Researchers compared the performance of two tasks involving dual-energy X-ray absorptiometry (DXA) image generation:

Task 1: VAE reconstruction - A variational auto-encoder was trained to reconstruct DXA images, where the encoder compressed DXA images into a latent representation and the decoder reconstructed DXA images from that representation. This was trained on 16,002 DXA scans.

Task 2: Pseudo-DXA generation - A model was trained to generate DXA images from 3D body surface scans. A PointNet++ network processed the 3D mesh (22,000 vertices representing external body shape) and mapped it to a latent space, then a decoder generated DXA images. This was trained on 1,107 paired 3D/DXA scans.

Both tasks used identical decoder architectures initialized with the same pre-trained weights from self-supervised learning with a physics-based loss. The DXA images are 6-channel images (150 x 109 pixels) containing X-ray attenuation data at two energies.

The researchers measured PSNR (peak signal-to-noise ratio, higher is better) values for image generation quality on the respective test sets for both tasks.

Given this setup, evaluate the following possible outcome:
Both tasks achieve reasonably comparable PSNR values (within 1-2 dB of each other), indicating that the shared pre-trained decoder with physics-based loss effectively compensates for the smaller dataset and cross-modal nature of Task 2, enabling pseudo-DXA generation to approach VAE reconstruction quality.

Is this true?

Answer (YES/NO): NO